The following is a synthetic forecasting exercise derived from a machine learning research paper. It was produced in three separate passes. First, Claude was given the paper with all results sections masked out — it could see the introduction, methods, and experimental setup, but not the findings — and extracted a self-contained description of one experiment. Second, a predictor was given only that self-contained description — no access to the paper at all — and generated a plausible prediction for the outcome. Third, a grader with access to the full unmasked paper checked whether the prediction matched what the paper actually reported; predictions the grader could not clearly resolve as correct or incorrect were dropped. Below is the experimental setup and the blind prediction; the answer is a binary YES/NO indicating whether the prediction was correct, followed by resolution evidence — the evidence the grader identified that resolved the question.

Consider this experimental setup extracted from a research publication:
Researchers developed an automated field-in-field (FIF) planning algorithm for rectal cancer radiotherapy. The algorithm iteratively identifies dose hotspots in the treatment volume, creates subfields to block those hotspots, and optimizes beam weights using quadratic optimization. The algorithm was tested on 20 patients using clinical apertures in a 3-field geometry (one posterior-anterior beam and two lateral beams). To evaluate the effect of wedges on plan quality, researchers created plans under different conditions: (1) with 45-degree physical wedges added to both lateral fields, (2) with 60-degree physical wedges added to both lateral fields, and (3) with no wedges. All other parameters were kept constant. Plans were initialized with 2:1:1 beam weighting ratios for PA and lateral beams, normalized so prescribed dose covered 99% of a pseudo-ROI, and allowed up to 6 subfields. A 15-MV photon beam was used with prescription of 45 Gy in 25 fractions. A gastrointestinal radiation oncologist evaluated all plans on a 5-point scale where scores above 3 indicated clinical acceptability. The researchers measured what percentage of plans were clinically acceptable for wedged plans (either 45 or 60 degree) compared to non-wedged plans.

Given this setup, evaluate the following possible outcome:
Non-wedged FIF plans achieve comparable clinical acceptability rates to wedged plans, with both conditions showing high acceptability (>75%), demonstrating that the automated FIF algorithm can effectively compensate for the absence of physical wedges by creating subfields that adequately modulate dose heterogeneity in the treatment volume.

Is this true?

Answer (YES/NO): NO